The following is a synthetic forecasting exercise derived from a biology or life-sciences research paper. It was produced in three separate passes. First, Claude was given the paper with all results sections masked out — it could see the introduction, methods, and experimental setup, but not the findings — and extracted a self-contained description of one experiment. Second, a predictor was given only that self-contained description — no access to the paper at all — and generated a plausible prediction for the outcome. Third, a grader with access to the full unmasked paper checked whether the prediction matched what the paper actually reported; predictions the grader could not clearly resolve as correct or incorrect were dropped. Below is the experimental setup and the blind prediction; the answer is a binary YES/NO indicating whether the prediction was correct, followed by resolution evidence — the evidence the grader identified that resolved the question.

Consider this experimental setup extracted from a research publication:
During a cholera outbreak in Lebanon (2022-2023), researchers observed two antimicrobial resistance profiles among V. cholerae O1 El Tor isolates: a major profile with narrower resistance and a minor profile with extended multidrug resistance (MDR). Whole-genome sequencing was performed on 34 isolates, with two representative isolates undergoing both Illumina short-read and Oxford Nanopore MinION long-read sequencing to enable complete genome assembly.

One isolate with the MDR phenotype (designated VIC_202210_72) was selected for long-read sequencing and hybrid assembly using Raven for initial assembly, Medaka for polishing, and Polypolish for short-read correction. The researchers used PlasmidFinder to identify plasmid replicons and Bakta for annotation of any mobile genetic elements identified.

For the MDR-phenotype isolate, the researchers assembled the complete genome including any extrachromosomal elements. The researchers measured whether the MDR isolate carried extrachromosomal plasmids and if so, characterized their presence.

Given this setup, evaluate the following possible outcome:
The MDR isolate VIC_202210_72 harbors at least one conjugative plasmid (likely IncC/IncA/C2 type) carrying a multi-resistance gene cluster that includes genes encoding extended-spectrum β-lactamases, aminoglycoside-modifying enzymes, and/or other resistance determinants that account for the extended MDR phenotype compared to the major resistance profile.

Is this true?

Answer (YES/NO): YES